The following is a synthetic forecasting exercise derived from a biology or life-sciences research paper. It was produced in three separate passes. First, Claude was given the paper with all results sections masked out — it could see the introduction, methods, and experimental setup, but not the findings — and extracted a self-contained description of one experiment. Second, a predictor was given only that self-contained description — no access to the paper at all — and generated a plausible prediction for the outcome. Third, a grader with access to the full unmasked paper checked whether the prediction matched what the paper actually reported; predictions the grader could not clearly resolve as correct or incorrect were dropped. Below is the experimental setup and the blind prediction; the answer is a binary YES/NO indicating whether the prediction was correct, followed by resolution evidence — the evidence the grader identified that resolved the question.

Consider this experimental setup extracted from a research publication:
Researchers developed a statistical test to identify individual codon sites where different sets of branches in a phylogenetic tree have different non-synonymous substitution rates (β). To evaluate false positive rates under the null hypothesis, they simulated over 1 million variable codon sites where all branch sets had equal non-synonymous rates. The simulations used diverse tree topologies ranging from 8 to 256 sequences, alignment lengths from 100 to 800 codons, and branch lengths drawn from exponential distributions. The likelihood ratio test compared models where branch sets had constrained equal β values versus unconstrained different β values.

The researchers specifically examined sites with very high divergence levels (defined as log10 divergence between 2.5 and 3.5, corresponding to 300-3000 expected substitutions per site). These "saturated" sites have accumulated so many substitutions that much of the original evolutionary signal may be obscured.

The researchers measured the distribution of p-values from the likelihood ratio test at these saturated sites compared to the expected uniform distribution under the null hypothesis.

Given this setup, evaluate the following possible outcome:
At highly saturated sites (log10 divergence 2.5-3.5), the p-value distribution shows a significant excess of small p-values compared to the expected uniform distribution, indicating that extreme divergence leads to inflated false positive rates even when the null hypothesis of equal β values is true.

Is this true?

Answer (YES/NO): YES